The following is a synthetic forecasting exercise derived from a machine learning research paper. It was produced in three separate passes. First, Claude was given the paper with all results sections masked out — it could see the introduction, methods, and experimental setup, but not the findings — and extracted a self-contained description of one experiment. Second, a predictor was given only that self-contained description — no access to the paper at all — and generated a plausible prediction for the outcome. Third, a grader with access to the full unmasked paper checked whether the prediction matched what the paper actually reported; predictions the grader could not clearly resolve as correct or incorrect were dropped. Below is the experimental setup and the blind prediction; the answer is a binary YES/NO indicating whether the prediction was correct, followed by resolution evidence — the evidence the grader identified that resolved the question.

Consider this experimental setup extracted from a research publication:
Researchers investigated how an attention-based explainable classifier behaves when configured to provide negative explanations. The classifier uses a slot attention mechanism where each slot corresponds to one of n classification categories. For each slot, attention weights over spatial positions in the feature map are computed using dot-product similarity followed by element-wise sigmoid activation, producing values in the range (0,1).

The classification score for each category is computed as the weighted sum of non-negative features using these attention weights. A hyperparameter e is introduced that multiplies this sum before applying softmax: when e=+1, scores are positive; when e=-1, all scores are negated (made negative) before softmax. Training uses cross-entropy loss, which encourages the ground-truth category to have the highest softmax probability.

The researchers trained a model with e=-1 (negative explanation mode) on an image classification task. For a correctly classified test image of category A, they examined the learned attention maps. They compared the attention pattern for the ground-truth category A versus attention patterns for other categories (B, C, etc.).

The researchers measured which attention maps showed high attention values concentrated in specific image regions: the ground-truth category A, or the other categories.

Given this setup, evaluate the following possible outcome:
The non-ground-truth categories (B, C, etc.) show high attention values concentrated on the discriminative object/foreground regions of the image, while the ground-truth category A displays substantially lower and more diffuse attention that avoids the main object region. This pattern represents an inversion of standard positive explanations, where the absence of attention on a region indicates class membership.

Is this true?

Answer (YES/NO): YES